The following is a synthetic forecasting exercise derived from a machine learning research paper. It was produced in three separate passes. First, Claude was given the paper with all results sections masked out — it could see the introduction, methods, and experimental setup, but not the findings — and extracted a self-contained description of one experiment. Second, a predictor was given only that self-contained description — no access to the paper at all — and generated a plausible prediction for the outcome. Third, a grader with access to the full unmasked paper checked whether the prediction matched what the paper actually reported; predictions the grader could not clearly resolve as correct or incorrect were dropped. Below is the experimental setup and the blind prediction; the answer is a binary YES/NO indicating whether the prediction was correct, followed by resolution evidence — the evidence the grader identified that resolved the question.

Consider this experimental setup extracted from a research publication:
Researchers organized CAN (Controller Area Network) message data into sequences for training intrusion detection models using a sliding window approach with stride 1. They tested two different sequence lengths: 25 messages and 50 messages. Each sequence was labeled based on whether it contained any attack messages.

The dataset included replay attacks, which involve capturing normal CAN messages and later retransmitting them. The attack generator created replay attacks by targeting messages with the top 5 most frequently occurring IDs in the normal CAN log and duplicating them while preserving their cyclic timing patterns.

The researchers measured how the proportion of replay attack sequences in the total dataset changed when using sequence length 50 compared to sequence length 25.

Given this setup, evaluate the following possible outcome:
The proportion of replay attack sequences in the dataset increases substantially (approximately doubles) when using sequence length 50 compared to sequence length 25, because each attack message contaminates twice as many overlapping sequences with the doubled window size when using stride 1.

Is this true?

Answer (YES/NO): NO